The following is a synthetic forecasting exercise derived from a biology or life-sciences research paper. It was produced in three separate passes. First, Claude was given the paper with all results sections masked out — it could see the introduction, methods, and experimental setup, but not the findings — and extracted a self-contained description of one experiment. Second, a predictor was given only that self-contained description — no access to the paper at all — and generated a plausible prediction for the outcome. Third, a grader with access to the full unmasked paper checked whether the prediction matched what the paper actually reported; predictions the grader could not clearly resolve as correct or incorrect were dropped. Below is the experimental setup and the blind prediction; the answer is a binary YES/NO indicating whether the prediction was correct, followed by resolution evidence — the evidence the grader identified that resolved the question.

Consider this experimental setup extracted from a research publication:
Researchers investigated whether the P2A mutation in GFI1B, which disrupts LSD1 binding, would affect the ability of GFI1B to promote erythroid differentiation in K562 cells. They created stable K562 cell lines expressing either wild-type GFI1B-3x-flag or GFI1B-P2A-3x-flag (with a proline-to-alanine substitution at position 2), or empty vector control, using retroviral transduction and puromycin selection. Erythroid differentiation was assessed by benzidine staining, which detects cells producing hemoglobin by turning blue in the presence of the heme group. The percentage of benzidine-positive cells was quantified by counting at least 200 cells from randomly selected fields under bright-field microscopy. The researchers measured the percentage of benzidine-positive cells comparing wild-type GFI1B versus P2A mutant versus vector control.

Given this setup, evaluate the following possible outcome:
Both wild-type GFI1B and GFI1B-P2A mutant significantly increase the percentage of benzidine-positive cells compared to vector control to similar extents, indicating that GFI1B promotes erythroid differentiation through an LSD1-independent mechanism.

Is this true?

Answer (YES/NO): NO